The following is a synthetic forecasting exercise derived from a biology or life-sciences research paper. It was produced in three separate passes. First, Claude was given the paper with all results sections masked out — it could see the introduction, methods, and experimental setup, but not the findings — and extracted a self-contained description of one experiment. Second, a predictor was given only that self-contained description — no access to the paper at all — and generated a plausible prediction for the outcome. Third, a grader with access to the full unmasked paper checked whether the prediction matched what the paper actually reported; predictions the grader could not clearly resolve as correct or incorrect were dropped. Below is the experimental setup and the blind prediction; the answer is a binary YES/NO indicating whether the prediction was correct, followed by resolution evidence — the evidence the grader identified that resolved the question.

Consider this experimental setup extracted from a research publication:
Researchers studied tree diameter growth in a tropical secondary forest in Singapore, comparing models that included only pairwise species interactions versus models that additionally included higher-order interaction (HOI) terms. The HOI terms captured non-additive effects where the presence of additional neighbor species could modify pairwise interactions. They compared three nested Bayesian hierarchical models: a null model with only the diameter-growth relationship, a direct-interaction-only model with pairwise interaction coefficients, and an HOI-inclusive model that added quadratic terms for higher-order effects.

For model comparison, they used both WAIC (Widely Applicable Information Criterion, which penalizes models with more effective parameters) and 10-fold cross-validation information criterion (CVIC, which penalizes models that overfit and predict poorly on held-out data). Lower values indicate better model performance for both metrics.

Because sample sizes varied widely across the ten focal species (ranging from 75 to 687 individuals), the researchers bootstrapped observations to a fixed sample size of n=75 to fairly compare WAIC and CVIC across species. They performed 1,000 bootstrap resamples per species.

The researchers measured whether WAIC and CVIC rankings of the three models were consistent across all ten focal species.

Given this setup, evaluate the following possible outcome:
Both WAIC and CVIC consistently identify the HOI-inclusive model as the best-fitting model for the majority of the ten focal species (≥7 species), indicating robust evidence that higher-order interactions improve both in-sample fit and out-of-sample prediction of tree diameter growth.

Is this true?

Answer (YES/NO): NO